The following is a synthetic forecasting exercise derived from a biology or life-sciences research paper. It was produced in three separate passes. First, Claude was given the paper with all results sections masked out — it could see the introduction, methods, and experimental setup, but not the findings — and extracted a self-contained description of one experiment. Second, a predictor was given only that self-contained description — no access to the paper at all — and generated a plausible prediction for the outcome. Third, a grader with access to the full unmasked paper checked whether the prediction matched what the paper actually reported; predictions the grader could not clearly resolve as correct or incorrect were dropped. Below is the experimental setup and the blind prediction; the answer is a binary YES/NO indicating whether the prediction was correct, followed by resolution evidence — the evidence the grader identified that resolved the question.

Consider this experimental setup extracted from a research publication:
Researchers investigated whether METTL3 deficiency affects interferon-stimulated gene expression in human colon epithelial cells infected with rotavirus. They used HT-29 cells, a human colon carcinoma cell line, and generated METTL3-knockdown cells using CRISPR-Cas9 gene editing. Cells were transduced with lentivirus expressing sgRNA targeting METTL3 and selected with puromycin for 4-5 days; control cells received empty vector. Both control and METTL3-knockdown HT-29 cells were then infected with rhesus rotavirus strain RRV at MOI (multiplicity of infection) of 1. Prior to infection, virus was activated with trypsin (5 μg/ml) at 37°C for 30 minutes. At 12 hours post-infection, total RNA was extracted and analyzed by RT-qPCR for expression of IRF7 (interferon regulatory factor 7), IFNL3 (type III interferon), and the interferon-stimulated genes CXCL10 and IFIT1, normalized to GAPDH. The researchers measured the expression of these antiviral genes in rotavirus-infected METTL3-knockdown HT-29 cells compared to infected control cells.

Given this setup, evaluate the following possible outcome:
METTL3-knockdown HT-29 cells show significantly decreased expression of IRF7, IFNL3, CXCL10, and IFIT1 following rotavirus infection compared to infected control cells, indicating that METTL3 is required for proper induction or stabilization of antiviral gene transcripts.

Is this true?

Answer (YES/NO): NO